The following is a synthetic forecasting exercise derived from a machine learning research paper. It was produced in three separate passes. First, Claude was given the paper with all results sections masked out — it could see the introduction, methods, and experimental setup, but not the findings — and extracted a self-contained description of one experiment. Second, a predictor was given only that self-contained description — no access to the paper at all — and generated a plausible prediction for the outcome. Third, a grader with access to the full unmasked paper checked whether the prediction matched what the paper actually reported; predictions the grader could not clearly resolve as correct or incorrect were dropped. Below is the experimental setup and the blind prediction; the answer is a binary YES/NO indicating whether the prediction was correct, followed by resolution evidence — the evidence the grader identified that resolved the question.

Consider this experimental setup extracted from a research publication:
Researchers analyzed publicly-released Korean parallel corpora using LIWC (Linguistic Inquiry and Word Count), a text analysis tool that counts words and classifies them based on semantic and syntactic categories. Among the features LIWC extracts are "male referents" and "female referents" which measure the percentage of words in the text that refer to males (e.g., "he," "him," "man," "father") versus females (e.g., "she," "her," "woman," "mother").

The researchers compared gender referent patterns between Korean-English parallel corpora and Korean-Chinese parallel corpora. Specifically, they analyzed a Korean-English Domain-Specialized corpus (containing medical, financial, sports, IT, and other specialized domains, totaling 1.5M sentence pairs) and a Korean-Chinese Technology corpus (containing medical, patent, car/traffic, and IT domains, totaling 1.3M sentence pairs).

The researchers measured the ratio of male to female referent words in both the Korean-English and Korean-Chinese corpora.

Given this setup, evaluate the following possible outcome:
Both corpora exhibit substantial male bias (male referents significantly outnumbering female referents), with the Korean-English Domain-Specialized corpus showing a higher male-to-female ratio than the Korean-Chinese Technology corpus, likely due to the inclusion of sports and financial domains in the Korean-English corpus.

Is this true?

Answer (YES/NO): NO